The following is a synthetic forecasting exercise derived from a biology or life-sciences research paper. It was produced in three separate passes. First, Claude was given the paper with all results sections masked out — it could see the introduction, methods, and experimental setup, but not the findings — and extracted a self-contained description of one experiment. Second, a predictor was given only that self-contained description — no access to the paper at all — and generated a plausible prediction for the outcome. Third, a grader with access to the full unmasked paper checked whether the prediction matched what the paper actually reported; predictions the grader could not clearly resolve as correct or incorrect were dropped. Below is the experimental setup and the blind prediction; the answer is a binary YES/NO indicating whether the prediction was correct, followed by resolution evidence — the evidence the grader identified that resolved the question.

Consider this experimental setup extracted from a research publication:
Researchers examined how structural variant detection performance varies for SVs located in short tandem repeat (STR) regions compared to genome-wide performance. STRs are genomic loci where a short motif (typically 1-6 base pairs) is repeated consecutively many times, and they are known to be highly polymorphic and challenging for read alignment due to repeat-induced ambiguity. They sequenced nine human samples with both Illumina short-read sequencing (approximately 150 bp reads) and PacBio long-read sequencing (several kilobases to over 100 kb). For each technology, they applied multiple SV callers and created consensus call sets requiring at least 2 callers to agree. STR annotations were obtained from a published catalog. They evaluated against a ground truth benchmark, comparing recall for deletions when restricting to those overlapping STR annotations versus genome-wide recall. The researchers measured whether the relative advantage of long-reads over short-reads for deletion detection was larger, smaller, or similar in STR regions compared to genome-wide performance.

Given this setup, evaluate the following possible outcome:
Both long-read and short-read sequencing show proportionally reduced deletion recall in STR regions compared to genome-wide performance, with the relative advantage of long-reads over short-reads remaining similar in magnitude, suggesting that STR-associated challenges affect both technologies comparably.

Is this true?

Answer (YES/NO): NO